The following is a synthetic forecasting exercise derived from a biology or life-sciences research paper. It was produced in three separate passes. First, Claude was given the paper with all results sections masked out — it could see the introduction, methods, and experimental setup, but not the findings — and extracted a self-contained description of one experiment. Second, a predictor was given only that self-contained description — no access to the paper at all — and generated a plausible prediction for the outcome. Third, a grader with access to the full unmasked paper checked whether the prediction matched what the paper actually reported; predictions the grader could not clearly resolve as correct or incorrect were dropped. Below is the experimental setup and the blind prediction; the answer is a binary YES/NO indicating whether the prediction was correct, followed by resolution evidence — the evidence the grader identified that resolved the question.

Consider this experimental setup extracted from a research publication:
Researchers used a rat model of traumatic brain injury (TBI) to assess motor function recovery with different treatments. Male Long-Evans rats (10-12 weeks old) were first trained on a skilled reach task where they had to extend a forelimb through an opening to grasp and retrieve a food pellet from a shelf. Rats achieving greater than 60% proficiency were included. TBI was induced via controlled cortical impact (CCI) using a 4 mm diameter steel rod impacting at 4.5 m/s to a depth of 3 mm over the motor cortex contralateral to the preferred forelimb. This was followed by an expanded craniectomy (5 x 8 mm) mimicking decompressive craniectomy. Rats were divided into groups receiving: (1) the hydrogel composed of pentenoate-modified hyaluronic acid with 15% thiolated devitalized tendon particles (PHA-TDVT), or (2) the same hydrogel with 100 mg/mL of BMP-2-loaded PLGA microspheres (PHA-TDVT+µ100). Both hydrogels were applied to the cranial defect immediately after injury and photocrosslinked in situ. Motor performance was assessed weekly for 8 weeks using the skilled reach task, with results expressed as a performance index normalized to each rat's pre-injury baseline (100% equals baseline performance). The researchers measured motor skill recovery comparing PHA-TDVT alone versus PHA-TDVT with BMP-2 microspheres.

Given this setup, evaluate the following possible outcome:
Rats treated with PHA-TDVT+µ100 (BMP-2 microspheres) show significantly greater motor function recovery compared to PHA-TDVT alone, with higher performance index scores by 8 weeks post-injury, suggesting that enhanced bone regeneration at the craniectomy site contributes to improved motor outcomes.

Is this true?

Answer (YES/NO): NO